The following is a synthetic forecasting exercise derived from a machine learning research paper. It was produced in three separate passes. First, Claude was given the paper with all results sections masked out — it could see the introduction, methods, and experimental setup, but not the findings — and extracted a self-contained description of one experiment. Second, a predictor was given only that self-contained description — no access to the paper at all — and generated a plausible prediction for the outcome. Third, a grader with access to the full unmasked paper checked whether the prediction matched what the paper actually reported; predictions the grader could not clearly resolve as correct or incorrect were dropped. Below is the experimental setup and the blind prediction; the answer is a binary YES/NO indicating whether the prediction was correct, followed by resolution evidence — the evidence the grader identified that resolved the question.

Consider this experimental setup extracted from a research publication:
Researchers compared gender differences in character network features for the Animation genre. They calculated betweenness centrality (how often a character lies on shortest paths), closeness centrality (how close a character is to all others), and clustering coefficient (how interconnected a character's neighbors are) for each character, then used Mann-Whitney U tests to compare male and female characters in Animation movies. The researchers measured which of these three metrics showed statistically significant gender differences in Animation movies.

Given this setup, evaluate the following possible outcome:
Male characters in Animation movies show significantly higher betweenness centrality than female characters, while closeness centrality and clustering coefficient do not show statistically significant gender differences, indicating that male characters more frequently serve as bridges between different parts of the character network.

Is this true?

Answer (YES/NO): NO